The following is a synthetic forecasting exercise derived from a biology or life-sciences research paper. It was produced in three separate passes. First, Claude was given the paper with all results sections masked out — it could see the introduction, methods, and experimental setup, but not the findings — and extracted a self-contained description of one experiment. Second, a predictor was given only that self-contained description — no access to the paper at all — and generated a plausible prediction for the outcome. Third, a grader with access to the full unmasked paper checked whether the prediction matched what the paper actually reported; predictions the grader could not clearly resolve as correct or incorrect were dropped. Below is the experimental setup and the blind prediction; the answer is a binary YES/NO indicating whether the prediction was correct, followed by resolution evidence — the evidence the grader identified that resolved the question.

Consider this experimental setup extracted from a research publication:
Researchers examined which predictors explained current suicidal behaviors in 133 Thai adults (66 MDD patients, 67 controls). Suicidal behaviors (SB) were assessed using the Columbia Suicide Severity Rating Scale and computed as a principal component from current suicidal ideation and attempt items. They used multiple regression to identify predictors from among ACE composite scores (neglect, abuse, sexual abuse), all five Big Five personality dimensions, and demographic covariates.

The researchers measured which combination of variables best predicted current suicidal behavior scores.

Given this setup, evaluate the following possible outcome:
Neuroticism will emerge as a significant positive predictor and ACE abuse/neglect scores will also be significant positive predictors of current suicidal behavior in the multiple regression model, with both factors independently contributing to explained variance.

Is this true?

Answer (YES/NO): NO